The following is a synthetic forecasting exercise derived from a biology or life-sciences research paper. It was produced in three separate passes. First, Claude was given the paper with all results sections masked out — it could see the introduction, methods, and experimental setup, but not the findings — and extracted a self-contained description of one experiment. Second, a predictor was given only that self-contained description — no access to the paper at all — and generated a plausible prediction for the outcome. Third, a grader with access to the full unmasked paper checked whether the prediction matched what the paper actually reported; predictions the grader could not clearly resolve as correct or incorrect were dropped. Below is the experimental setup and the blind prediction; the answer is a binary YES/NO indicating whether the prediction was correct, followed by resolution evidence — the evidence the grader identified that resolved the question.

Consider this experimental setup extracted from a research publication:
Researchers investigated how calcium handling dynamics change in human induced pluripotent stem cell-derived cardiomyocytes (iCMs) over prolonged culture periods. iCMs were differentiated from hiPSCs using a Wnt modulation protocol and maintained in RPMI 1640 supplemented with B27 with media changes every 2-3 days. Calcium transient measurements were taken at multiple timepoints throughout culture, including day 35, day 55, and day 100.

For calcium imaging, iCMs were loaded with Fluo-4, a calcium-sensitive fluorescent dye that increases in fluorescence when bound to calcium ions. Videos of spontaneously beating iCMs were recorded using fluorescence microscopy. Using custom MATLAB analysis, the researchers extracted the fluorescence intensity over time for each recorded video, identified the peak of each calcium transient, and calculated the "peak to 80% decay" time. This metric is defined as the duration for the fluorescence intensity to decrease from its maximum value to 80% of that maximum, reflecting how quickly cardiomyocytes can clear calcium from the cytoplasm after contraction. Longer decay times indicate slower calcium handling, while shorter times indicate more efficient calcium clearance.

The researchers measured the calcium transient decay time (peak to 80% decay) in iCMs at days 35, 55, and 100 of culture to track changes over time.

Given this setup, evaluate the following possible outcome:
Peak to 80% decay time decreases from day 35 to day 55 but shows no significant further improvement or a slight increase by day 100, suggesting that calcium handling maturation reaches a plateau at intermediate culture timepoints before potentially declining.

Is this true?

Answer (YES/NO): NO